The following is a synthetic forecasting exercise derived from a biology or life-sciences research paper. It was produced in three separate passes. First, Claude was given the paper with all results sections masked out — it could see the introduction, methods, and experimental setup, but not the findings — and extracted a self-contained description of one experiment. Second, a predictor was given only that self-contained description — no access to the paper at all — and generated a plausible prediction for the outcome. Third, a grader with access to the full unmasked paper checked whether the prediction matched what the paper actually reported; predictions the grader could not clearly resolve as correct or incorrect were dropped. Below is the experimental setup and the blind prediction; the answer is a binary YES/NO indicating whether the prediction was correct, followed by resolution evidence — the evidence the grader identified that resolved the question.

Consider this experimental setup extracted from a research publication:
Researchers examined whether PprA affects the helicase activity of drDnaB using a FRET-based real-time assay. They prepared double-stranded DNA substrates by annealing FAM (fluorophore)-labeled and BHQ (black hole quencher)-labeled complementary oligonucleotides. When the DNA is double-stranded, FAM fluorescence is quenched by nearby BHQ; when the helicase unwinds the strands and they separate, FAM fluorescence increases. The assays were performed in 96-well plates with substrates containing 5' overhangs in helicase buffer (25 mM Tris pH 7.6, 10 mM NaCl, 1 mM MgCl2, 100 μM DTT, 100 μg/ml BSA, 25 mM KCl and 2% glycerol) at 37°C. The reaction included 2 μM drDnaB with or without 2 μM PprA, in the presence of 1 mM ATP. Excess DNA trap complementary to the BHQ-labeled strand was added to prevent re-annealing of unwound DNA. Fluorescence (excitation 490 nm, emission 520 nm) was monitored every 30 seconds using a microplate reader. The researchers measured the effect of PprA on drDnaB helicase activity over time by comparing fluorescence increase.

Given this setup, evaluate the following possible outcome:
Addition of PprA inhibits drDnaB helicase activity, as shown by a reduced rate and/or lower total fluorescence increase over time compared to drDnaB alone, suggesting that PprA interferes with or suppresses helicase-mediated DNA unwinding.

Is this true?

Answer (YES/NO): NO